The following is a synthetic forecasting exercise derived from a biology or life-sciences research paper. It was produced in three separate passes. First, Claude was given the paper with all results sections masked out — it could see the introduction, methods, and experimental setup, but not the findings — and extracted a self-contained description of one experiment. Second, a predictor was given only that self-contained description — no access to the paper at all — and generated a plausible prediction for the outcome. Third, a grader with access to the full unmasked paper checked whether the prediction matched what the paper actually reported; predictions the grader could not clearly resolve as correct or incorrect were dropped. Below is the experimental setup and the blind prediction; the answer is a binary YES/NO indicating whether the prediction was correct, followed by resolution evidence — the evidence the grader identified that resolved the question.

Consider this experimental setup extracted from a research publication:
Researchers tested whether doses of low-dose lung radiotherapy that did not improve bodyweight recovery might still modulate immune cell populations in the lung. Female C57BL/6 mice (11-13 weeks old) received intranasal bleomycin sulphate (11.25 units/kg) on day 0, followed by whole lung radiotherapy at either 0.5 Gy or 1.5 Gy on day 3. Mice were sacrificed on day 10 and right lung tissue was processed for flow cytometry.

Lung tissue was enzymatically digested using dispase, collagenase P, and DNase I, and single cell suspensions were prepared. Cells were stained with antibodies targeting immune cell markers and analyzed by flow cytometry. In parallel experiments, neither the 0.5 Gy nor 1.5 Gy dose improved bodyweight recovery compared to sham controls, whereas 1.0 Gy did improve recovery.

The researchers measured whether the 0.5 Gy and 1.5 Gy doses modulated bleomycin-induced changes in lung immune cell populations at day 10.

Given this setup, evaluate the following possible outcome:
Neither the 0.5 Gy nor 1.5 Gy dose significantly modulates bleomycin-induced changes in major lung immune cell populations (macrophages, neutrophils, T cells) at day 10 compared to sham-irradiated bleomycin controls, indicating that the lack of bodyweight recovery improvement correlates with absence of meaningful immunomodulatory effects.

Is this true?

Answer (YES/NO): YES